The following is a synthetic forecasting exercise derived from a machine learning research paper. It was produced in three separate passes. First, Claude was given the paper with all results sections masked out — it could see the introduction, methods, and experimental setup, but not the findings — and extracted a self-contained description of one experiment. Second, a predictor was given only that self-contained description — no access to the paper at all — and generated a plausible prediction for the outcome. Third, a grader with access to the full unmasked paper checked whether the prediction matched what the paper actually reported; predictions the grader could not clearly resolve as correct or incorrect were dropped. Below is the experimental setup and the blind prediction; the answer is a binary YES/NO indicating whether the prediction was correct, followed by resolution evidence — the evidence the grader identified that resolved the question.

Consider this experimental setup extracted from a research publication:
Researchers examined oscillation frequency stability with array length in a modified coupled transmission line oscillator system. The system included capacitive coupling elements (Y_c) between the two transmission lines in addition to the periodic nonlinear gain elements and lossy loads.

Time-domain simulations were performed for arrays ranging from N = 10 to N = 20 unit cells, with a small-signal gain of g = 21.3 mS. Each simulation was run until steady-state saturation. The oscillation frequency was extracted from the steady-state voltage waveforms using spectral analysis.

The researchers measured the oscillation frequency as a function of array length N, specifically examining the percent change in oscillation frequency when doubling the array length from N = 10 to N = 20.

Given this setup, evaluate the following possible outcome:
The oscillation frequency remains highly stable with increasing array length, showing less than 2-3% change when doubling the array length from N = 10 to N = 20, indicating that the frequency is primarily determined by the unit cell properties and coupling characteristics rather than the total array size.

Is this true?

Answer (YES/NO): YES